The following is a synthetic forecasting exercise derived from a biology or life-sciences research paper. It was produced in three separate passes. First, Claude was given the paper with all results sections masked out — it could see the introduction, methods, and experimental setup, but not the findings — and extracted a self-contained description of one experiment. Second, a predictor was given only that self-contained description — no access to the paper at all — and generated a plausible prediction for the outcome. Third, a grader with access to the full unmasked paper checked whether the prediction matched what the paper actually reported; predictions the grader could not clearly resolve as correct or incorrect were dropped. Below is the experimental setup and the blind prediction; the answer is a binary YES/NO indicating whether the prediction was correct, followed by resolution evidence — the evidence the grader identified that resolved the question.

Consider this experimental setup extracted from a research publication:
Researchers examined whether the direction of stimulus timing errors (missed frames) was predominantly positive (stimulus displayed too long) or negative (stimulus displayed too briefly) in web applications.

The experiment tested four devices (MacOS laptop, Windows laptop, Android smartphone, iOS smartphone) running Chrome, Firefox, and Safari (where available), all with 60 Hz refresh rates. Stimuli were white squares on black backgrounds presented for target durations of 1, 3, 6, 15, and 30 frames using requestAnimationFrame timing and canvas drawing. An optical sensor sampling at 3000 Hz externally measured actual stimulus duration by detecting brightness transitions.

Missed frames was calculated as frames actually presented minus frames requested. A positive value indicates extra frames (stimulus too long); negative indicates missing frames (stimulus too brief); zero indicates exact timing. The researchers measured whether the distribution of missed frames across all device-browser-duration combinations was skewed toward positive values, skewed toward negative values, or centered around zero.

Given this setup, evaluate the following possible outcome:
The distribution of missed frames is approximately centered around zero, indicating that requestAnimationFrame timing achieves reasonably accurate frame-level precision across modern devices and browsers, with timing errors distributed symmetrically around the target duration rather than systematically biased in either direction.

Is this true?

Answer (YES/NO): NO